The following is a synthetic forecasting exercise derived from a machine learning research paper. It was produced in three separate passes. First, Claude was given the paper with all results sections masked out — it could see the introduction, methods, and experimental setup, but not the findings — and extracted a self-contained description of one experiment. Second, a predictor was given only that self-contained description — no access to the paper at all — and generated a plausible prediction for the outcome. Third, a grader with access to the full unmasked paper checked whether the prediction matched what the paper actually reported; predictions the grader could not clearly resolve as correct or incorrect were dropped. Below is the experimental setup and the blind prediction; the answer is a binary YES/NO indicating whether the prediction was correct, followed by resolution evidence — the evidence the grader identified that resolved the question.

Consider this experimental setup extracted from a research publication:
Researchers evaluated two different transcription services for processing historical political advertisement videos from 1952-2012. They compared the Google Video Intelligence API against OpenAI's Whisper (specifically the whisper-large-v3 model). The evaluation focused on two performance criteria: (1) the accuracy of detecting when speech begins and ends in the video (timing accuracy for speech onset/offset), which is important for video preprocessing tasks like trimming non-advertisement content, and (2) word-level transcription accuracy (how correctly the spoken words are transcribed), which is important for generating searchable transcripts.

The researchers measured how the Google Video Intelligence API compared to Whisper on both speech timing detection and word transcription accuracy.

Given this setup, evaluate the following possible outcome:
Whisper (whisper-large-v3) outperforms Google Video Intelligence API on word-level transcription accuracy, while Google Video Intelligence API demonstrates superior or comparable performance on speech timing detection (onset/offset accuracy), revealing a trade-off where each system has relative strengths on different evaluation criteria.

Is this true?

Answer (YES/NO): NO